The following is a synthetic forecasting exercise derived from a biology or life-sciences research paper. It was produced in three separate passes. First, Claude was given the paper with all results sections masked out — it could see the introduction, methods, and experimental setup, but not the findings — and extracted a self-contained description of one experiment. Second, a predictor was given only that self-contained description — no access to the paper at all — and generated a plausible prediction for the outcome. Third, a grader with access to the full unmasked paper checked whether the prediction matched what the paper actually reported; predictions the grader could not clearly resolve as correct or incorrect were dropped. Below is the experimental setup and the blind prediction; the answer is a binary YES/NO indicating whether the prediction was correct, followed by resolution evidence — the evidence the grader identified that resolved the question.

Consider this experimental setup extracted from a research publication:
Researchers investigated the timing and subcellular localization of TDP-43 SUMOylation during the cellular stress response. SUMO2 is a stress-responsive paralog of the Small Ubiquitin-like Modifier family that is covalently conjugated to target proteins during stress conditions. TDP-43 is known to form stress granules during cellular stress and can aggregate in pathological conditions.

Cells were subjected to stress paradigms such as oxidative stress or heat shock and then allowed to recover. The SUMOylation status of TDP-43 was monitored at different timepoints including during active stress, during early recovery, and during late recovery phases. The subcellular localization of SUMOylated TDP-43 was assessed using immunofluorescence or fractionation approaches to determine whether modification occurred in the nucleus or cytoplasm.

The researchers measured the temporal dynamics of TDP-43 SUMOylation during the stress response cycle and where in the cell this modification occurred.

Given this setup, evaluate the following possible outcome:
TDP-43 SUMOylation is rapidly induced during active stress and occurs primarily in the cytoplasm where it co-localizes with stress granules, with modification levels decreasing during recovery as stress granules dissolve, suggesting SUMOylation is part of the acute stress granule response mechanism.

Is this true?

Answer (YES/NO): NO